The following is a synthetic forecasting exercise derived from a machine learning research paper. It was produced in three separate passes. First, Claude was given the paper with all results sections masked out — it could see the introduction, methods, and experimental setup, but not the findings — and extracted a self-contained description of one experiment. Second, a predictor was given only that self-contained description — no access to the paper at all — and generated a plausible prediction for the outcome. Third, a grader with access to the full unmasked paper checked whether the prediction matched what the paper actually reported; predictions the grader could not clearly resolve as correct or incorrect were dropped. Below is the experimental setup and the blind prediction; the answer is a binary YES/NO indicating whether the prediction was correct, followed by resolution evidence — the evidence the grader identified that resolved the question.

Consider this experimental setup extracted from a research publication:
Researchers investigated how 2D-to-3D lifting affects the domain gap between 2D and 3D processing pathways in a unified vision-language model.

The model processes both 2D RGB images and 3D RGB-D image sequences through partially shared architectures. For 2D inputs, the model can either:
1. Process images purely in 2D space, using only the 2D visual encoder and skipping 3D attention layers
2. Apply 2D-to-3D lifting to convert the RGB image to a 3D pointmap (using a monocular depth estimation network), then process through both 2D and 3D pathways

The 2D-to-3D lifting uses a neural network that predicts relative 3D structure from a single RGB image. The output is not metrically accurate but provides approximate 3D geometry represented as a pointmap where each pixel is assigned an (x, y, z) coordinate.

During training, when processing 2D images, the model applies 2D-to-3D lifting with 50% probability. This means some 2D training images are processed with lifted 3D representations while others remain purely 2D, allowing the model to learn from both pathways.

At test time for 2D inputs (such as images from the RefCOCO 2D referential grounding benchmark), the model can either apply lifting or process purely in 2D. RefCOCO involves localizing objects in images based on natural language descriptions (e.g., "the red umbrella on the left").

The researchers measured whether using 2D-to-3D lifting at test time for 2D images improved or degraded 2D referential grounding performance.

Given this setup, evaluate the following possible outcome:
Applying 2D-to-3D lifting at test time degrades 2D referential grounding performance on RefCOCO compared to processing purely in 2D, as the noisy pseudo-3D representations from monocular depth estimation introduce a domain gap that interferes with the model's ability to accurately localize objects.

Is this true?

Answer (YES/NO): YES